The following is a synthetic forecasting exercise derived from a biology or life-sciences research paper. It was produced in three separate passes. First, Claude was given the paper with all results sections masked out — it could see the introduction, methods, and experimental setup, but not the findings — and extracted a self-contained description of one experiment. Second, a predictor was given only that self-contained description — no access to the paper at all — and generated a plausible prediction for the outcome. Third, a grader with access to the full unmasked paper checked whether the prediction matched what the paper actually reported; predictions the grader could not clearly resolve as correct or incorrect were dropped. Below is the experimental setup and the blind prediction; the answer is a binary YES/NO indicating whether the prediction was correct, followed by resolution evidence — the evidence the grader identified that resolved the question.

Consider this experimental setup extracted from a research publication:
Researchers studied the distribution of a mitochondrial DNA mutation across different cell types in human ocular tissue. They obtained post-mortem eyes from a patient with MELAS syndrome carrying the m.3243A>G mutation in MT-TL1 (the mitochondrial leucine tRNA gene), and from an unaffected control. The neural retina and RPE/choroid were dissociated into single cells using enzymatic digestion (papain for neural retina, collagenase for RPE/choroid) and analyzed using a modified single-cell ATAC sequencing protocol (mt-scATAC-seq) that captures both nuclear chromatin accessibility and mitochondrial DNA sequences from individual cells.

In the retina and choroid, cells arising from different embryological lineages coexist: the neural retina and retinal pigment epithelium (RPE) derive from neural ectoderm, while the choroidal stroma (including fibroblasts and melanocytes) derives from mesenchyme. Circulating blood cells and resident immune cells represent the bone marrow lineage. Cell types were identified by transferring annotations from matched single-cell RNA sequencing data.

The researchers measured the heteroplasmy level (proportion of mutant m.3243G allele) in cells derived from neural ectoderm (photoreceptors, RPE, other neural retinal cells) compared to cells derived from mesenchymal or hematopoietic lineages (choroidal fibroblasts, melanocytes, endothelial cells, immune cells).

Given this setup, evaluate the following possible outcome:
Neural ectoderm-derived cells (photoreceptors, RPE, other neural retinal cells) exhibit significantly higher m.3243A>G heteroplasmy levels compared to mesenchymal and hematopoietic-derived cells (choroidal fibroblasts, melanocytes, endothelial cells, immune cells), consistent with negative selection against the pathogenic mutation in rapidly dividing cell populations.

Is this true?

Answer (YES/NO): NO